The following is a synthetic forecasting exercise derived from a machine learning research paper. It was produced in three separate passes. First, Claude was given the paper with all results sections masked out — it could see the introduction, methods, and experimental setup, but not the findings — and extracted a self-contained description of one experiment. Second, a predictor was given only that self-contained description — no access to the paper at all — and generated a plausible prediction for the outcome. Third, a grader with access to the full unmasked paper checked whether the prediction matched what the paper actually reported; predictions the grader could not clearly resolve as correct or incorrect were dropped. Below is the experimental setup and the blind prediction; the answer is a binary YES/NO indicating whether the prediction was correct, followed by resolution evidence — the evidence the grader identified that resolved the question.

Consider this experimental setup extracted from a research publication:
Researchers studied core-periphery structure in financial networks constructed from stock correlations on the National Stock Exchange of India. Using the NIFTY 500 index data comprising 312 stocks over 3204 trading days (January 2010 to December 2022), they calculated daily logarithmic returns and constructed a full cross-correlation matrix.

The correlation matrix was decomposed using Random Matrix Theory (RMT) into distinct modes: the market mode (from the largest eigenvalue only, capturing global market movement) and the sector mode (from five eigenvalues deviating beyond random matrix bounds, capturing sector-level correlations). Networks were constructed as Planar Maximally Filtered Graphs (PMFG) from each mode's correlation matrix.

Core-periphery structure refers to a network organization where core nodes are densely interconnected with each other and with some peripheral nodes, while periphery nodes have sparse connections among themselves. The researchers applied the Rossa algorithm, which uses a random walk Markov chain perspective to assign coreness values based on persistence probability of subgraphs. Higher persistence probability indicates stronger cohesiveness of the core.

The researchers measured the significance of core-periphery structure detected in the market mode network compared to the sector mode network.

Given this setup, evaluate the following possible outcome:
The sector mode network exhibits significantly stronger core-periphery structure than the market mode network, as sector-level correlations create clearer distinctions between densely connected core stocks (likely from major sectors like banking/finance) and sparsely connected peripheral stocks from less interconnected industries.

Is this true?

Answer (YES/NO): NO